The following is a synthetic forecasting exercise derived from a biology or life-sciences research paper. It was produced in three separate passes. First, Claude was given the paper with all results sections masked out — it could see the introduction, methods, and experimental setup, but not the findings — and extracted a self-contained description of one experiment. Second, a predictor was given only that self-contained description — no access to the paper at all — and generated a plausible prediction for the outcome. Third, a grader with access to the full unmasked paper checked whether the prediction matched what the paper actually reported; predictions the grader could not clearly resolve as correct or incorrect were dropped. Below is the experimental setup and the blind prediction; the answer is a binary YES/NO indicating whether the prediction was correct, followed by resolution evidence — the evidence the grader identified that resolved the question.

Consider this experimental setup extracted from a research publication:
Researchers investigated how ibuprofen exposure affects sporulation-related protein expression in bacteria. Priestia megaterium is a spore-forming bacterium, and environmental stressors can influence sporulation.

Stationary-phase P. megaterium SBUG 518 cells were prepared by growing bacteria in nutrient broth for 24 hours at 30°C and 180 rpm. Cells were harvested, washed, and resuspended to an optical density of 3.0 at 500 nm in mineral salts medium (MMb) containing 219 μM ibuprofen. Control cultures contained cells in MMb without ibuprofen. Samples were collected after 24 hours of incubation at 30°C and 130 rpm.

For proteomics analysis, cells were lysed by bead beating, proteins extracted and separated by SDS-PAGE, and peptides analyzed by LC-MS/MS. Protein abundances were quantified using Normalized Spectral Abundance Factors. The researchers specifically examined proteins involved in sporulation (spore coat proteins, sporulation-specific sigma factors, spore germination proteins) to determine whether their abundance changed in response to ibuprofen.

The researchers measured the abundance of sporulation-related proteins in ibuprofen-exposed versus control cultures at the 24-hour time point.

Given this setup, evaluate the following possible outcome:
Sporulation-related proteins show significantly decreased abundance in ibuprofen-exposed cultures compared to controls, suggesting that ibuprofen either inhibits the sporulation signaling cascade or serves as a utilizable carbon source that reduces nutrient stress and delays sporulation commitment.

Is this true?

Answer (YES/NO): YES